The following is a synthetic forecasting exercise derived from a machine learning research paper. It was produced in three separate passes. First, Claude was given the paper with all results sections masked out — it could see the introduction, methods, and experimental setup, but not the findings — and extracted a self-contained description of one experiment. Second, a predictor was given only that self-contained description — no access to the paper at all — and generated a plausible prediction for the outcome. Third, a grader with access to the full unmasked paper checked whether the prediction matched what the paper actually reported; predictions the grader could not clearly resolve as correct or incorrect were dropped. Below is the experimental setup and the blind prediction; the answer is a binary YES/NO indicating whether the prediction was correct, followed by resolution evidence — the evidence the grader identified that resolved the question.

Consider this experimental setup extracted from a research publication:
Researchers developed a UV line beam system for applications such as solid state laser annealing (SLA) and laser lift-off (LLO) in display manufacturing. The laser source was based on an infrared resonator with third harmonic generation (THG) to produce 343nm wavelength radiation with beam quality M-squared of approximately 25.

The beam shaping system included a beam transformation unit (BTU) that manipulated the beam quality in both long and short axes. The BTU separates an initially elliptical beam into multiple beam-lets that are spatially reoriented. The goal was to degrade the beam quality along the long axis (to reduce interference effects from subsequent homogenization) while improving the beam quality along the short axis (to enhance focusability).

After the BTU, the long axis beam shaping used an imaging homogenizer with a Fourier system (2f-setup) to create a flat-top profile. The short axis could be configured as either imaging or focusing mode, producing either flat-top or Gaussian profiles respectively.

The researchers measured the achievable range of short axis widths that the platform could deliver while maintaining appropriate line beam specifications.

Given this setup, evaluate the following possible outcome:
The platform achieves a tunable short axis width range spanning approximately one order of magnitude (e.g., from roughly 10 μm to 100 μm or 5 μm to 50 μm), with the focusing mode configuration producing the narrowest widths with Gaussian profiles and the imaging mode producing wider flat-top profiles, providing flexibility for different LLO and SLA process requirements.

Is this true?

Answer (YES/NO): NO